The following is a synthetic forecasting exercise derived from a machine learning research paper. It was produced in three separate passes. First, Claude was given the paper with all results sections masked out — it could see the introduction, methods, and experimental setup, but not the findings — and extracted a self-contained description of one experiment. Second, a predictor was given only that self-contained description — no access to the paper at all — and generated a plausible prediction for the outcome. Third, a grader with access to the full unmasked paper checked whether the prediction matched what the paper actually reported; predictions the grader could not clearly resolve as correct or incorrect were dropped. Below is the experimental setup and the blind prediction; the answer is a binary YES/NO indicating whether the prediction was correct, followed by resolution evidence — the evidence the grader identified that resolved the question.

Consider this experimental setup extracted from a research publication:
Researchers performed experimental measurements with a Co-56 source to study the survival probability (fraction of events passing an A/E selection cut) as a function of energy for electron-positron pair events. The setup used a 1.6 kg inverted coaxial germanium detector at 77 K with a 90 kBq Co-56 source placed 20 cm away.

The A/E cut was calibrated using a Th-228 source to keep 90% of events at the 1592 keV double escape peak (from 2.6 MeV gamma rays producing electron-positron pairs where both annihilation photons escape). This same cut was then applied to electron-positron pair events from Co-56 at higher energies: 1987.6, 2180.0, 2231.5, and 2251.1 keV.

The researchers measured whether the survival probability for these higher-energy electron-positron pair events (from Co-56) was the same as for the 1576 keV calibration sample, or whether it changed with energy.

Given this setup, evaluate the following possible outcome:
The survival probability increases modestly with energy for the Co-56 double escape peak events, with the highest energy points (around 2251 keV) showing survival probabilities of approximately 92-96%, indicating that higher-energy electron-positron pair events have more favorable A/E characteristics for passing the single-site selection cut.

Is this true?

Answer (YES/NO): NO